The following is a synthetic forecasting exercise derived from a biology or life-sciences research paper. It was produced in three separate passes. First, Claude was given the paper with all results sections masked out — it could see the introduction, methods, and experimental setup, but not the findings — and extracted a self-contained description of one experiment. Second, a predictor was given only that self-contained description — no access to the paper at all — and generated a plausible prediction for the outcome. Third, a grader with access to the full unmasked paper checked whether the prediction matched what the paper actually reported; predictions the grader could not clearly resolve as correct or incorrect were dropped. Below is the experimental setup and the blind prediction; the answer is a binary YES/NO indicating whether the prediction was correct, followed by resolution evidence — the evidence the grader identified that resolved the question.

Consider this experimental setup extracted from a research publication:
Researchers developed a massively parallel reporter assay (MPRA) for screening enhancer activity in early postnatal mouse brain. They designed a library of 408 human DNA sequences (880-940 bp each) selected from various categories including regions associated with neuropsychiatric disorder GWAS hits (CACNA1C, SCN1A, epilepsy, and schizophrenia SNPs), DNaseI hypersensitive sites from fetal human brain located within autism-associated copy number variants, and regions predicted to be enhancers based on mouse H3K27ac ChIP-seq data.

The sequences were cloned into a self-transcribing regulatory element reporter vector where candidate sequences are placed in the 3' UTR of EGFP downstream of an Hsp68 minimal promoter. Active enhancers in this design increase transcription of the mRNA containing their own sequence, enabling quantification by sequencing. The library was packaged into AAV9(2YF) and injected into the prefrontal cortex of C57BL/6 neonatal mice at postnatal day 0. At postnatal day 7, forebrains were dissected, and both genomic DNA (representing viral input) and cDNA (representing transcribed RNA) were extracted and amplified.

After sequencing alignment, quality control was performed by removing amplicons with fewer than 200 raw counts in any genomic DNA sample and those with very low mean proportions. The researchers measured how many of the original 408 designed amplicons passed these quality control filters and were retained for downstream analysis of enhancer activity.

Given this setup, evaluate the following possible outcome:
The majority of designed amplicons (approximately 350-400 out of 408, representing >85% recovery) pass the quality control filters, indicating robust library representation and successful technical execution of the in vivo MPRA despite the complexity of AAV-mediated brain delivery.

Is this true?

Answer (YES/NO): NO